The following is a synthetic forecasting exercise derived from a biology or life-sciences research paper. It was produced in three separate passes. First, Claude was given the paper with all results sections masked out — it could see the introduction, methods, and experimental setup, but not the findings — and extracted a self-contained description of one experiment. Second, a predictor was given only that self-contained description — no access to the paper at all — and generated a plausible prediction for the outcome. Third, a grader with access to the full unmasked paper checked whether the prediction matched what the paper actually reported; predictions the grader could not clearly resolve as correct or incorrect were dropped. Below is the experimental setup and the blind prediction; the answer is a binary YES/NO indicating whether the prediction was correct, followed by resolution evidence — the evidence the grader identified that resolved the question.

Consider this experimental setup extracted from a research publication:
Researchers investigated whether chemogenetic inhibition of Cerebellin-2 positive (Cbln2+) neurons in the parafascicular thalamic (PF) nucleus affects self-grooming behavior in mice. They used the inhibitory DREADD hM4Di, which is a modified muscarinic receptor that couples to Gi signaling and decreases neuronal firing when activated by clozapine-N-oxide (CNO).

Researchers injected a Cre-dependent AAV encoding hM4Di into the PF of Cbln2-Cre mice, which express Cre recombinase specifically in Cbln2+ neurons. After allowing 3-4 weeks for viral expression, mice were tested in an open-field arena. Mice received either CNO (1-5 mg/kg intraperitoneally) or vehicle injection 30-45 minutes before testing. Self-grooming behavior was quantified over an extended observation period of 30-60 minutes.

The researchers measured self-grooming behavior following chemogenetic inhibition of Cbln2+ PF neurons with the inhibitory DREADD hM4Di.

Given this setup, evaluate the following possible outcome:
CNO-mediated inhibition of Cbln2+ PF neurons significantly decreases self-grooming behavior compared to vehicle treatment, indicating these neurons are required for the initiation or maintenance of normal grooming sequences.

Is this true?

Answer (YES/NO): NO